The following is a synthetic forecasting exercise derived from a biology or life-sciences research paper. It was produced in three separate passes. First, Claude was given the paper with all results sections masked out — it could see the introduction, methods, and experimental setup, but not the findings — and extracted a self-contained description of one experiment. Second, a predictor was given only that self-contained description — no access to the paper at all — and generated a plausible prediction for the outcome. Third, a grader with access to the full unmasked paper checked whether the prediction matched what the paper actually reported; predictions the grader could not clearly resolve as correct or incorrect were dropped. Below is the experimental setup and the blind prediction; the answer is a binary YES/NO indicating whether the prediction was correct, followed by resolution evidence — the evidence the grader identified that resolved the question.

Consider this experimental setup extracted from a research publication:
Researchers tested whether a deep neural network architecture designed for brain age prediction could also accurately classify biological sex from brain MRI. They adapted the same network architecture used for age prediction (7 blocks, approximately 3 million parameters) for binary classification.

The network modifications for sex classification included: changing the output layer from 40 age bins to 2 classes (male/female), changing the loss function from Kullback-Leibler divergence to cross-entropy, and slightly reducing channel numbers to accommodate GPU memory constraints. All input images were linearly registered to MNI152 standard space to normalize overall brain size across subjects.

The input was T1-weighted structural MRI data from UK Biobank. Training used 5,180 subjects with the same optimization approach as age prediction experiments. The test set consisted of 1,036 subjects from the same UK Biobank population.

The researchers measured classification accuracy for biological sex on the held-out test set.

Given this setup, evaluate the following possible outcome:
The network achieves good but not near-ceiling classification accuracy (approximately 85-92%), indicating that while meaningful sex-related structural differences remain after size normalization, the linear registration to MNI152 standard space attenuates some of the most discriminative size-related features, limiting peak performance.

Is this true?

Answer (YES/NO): NO